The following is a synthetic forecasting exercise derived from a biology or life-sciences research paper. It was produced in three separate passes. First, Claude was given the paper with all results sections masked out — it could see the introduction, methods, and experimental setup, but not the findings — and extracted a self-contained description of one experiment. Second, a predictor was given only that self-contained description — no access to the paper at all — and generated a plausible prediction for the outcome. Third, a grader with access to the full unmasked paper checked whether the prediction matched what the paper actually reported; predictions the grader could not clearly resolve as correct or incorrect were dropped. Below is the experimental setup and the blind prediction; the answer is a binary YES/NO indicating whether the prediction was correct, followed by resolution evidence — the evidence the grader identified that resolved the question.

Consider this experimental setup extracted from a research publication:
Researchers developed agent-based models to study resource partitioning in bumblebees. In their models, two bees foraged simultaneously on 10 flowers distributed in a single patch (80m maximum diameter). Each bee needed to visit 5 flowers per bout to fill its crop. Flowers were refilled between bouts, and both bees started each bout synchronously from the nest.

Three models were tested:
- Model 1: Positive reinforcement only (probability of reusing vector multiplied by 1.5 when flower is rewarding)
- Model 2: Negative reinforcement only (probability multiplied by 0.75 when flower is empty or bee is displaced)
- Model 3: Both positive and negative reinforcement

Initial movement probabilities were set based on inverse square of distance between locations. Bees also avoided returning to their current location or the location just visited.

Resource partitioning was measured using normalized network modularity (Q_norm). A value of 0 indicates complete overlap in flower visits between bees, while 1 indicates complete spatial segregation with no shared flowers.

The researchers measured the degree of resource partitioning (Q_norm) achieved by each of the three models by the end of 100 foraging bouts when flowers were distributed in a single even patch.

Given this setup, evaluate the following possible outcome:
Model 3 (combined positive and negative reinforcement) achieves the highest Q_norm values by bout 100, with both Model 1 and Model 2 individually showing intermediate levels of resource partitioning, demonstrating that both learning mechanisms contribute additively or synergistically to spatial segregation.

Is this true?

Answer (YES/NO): NO